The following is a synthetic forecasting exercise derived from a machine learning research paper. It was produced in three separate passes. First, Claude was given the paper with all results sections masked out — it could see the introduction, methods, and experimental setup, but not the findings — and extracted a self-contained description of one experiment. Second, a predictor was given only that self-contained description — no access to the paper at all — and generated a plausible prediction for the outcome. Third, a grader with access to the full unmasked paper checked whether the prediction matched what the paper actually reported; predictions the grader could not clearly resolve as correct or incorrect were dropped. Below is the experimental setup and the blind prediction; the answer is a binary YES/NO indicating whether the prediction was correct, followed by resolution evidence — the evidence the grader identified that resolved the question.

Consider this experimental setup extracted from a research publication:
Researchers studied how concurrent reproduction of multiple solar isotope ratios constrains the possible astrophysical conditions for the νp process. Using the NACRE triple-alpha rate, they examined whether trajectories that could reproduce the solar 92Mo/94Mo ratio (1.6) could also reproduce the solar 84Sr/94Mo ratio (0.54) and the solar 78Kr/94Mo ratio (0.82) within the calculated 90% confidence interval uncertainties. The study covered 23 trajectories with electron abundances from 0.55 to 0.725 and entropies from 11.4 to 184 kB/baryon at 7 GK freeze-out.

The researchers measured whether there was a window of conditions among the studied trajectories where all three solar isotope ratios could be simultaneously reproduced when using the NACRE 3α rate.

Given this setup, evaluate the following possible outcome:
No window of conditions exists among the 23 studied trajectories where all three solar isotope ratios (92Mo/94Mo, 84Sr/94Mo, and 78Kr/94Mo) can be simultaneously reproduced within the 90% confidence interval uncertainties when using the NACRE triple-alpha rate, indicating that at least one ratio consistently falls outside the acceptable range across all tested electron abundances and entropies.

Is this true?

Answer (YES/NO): YES